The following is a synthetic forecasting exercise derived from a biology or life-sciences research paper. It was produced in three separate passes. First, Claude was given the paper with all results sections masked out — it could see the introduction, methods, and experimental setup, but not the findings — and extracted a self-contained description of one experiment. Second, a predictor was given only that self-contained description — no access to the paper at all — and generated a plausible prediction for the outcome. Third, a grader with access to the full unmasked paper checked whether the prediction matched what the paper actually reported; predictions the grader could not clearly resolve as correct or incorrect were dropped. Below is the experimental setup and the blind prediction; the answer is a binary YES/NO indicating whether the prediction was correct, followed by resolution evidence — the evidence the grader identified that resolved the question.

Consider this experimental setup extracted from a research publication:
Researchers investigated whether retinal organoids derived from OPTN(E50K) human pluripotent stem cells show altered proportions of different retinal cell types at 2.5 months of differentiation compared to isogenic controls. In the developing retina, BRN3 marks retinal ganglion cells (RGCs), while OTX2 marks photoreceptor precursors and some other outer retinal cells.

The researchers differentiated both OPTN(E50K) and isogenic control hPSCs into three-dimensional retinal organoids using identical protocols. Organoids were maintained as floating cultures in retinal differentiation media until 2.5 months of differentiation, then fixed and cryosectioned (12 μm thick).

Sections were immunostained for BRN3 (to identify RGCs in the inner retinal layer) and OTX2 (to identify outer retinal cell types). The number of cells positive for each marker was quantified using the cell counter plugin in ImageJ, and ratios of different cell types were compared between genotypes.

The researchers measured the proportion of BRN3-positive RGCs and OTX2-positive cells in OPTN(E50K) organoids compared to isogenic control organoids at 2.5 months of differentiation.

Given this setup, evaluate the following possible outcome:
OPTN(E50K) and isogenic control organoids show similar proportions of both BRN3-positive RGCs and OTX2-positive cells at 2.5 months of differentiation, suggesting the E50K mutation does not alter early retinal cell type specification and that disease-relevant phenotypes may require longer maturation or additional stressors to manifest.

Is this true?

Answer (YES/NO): NO